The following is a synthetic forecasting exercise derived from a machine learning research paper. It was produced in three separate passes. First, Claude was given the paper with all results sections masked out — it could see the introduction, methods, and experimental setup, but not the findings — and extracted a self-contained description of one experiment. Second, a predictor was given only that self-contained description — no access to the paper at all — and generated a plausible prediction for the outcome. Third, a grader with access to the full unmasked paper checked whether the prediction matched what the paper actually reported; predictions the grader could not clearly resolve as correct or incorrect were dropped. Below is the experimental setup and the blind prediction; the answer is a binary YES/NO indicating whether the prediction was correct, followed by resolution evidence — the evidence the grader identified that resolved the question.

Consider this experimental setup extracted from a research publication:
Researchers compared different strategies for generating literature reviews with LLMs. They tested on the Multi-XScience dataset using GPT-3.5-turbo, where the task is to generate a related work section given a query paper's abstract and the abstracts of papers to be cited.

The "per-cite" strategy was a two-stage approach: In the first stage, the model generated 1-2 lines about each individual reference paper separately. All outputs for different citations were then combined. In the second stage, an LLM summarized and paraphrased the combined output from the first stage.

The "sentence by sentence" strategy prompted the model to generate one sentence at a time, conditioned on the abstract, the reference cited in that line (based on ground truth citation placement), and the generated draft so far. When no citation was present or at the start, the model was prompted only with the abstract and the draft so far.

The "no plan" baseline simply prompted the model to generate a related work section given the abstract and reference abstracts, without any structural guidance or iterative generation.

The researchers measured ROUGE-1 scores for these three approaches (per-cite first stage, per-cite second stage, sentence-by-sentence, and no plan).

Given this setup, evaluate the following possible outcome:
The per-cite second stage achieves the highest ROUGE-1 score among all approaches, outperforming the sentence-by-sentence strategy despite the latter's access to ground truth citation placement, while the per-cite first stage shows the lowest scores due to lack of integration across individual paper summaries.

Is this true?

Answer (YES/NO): NO